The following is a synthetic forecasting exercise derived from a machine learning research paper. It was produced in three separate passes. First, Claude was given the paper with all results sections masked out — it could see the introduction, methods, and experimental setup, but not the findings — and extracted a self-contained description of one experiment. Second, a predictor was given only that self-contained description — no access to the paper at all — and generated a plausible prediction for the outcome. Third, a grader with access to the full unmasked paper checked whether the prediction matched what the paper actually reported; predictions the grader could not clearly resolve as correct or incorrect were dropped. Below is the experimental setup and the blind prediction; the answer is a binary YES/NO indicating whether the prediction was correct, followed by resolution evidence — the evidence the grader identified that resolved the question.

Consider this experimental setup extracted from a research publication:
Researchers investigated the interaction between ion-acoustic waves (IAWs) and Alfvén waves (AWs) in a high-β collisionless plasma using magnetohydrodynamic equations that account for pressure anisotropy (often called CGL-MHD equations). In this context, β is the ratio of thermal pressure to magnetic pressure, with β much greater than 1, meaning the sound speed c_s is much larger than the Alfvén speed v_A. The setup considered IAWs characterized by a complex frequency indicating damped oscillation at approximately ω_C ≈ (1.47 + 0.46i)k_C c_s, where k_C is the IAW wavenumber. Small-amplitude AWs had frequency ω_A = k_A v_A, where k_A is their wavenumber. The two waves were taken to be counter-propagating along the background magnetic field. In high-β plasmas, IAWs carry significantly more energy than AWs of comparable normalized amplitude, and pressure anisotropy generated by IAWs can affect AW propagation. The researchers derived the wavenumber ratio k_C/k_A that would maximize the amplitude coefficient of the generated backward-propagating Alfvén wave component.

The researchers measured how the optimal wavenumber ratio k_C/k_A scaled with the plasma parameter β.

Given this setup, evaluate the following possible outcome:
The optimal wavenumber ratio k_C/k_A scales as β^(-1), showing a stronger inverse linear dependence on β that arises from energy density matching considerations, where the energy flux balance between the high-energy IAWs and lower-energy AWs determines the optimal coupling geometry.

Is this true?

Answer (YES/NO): NO